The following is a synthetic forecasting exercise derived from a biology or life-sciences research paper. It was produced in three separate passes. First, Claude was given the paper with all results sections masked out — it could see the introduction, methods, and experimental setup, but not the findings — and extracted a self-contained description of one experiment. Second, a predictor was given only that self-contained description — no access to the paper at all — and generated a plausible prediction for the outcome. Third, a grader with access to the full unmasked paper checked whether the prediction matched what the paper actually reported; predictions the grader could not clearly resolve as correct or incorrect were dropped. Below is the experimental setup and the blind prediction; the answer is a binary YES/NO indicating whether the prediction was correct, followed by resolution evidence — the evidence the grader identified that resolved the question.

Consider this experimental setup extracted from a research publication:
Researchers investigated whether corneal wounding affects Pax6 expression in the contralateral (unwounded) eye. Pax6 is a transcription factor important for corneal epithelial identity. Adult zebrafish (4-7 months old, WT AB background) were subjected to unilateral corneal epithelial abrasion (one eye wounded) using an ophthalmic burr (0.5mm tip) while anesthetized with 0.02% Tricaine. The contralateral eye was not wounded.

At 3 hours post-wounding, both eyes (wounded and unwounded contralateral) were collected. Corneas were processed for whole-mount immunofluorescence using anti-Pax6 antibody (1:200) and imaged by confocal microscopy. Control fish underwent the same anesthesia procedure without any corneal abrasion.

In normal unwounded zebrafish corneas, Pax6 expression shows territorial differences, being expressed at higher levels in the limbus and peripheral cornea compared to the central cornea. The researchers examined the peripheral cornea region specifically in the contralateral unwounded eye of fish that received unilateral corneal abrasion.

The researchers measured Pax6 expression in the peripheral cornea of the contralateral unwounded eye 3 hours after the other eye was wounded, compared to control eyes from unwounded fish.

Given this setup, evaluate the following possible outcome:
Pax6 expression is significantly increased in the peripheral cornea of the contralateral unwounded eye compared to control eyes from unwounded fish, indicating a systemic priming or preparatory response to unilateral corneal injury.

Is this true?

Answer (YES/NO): NO